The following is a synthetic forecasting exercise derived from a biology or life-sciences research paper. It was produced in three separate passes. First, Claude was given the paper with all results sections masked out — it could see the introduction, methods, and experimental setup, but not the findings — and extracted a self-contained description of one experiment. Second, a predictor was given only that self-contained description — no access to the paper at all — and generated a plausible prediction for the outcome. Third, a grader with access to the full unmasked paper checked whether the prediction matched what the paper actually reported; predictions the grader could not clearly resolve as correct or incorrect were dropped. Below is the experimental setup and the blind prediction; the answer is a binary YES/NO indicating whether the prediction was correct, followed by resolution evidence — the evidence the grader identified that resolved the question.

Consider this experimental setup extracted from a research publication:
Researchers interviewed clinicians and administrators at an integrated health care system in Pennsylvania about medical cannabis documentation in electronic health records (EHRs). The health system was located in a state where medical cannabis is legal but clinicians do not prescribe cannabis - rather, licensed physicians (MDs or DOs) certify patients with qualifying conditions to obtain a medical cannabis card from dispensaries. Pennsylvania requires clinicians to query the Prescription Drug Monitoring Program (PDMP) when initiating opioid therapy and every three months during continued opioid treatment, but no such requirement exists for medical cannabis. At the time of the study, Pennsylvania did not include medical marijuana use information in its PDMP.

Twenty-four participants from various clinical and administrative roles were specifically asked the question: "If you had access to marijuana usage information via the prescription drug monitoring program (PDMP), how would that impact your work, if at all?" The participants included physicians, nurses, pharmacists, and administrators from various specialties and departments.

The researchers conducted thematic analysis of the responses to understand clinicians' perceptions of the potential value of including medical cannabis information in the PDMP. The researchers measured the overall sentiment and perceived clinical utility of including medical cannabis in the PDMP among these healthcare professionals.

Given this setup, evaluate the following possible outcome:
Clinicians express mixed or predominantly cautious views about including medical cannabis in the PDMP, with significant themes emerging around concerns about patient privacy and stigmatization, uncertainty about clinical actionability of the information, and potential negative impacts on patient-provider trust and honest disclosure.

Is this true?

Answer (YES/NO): NO